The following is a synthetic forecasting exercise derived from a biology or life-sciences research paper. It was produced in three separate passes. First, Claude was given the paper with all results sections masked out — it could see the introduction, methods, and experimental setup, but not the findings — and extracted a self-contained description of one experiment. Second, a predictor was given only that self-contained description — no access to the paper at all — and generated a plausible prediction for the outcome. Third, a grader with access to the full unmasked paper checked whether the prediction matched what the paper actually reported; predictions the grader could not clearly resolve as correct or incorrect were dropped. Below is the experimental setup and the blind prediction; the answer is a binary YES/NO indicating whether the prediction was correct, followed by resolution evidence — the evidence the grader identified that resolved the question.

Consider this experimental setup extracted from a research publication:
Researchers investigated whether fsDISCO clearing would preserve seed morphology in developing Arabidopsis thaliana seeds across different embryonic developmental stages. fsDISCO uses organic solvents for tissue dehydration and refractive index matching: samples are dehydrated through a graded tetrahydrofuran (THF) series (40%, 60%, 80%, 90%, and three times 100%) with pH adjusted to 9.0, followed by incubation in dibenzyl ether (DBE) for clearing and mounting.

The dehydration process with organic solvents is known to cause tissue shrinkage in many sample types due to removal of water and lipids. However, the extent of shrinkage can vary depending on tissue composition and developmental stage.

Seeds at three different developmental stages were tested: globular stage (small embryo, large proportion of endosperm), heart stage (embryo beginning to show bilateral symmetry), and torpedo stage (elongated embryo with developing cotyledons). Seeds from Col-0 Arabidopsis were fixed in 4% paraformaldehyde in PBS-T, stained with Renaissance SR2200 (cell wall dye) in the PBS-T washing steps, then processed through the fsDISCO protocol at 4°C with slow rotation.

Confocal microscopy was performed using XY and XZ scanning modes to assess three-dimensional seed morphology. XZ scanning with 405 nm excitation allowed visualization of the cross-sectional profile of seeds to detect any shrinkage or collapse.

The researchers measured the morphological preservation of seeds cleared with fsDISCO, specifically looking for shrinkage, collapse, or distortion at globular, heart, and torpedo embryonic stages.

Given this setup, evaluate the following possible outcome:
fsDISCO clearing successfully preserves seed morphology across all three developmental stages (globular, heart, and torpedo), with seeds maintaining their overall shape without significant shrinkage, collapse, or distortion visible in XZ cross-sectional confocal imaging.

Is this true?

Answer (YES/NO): NO